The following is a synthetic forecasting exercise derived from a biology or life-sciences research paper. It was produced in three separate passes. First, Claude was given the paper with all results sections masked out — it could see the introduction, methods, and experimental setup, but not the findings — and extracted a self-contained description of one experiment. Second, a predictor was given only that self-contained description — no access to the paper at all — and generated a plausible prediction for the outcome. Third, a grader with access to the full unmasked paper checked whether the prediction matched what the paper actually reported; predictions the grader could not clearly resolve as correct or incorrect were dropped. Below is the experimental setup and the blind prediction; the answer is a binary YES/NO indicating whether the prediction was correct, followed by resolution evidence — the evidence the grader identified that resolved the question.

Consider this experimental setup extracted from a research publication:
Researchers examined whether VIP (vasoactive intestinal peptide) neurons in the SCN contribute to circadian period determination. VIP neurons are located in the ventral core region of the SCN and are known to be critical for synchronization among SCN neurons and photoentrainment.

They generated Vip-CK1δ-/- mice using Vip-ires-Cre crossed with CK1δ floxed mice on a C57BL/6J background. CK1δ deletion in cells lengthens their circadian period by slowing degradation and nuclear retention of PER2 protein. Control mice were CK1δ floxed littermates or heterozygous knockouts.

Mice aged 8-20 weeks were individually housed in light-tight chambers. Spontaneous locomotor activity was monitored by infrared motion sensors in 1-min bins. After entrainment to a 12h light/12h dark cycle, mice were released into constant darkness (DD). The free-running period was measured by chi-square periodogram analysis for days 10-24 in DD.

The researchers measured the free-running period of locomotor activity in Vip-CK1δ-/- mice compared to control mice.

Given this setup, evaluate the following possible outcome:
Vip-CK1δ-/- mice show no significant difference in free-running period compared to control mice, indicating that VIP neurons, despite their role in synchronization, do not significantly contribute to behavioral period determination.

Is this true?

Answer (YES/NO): YES